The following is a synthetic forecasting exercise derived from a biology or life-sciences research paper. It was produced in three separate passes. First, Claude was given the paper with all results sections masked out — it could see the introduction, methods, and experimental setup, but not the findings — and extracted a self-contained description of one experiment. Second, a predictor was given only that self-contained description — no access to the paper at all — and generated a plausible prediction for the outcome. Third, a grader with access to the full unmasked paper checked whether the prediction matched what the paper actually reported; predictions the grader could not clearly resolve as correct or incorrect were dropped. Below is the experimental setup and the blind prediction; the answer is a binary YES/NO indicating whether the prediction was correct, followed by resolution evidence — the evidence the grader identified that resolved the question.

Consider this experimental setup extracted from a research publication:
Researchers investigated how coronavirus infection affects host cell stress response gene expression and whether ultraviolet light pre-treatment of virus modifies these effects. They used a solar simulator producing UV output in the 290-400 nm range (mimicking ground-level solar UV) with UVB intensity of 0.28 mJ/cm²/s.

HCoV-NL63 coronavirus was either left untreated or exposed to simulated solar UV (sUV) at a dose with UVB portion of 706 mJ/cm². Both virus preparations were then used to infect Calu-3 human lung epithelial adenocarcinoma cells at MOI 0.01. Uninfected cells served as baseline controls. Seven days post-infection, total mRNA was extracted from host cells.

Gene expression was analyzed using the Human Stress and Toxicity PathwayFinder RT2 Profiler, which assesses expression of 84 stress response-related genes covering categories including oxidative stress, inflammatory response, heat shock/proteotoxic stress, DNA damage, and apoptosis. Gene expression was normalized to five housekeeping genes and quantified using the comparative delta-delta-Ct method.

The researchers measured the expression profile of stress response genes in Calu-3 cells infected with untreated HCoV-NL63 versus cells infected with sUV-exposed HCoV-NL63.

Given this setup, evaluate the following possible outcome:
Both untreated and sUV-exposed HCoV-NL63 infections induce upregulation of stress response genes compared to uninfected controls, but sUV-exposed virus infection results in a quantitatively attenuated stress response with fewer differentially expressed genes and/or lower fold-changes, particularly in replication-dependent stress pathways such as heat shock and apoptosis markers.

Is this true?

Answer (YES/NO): NO